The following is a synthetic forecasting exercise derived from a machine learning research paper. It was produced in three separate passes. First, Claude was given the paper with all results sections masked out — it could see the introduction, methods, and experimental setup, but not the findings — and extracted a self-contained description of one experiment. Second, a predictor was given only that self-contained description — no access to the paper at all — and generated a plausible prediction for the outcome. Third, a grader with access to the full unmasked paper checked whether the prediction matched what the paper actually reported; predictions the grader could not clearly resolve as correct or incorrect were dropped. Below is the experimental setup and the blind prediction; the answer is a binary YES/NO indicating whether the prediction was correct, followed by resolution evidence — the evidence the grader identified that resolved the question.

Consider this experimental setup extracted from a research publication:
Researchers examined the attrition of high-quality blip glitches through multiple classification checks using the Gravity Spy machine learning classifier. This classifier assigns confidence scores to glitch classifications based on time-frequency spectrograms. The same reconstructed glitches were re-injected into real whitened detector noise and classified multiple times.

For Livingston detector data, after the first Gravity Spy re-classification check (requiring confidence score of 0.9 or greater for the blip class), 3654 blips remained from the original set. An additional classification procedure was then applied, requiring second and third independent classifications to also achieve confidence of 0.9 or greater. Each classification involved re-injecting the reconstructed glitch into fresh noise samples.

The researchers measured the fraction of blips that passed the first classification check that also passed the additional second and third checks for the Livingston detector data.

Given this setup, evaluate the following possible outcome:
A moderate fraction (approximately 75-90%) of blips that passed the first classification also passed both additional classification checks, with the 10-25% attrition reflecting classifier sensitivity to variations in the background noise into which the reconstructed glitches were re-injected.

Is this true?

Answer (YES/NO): NO